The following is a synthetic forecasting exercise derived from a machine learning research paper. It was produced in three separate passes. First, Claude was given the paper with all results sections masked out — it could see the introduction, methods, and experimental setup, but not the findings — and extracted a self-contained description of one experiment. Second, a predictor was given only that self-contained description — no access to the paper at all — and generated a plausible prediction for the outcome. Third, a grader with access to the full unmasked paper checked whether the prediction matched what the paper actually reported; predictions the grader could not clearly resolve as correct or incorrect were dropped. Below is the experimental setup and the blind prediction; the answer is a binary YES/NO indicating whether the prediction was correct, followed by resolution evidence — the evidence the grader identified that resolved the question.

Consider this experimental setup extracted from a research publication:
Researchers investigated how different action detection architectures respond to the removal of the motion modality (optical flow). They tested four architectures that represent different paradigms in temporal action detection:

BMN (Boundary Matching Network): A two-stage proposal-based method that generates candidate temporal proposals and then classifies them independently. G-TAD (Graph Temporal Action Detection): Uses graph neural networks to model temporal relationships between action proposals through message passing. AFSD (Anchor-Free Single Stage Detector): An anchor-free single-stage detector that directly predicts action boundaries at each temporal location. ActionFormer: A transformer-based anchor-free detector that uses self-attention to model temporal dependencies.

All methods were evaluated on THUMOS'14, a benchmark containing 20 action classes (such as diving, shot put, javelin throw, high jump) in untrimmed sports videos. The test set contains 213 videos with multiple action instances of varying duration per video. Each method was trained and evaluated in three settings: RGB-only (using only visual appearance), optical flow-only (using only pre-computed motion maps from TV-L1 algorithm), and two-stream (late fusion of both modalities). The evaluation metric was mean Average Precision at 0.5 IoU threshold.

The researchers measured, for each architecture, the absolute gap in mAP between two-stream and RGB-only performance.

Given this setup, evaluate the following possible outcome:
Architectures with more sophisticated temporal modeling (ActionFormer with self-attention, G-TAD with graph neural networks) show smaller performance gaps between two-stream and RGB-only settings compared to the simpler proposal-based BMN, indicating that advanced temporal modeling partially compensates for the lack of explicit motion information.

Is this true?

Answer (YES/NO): NO